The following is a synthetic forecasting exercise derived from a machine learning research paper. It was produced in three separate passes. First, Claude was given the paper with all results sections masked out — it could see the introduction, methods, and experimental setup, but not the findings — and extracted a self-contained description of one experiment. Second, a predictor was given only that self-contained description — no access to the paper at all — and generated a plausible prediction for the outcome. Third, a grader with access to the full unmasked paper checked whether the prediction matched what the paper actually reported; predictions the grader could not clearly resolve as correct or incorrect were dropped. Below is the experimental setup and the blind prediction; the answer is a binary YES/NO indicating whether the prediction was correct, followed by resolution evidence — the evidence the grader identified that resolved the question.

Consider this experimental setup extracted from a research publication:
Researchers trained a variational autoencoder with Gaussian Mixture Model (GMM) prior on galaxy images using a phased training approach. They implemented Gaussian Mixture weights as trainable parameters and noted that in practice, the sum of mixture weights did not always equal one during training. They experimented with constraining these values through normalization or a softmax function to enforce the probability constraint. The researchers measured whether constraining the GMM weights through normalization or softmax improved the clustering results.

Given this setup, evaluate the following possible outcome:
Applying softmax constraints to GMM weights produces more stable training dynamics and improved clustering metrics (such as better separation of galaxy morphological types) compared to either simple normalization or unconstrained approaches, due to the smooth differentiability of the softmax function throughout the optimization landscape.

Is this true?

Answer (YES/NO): NO